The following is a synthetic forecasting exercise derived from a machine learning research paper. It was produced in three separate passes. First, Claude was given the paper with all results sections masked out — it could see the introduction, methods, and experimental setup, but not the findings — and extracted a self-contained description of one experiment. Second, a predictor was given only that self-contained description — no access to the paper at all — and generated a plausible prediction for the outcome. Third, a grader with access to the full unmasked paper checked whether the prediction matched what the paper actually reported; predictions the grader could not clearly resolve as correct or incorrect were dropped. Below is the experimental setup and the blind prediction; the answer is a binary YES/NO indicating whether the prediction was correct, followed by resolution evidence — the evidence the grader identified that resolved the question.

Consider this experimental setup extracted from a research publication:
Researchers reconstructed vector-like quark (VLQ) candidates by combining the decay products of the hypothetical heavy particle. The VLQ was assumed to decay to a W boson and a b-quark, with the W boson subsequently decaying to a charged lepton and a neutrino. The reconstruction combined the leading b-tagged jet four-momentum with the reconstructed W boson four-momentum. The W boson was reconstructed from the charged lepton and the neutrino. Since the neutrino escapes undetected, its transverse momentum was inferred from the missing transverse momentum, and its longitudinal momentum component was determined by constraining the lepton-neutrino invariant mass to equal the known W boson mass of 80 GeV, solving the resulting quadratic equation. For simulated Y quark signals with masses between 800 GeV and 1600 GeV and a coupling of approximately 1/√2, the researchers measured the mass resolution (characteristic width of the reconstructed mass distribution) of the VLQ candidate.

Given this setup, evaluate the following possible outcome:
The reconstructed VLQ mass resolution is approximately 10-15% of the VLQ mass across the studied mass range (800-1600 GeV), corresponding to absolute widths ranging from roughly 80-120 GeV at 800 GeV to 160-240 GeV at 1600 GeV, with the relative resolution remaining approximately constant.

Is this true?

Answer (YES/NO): NO